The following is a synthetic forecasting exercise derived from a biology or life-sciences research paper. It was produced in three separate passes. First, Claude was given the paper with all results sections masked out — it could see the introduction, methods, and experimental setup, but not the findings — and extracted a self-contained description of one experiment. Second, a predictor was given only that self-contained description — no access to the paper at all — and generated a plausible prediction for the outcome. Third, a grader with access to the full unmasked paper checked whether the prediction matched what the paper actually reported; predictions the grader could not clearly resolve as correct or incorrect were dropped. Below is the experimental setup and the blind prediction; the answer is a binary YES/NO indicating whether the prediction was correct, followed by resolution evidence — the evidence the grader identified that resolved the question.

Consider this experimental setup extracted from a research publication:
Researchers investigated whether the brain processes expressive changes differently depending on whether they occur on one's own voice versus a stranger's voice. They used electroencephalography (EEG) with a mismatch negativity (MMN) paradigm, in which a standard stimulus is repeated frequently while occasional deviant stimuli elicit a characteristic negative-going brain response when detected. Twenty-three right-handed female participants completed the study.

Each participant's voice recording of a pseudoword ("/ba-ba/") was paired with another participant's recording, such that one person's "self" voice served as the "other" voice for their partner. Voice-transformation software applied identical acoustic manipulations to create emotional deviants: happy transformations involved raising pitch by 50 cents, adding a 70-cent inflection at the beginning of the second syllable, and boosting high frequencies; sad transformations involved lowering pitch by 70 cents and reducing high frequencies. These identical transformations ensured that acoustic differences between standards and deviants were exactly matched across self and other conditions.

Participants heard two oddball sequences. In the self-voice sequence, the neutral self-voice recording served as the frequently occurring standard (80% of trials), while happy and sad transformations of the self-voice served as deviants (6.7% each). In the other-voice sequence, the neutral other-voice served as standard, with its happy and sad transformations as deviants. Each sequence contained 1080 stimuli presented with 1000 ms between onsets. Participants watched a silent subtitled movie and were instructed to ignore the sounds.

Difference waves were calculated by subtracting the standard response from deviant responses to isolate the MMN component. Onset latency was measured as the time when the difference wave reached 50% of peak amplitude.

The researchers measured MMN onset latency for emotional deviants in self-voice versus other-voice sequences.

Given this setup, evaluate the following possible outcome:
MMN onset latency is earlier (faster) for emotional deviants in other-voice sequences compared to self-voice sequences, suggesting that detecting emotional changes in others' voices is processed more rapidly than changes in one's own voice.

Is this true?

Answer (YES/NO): YES